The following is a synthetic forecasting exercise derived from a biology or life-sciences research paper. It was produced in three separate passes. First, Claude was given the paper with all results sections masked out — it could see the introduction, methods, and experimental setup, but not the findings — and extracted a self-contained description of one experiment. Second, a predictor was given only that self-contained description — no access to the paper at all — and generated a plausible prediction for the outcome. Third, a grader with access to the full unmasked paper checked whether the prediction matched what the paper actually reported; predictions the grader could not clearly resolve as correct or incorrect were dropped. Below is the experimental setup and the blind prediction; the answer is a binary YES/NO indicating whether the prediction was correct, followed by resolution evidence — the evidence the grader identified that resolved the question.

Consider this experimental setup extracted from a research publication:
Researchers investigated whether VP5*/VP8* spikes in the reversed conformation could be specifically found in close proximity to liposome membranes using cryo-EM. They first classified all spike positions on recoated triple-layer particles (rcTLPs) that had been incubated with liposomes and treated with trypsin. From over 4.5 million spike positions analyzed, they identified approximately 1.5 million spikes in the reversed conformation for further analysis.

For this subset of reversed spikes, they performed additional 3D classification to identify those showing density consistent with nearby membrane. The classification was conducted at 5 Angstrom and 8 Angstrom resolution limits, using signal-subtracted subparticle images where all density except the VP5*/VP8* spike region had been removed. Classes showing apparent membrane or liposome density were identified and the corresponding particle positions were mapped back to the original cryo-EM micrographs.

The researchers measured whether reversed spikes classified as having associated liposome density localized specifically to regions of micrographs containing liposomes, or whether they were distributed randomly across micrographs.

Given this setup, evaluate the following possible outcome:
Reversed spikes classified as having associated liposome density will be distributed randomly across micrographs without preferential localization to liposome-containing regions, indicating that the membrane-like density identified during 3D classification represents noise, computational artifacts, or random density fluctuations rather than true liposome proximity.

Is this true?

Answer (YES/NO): NO